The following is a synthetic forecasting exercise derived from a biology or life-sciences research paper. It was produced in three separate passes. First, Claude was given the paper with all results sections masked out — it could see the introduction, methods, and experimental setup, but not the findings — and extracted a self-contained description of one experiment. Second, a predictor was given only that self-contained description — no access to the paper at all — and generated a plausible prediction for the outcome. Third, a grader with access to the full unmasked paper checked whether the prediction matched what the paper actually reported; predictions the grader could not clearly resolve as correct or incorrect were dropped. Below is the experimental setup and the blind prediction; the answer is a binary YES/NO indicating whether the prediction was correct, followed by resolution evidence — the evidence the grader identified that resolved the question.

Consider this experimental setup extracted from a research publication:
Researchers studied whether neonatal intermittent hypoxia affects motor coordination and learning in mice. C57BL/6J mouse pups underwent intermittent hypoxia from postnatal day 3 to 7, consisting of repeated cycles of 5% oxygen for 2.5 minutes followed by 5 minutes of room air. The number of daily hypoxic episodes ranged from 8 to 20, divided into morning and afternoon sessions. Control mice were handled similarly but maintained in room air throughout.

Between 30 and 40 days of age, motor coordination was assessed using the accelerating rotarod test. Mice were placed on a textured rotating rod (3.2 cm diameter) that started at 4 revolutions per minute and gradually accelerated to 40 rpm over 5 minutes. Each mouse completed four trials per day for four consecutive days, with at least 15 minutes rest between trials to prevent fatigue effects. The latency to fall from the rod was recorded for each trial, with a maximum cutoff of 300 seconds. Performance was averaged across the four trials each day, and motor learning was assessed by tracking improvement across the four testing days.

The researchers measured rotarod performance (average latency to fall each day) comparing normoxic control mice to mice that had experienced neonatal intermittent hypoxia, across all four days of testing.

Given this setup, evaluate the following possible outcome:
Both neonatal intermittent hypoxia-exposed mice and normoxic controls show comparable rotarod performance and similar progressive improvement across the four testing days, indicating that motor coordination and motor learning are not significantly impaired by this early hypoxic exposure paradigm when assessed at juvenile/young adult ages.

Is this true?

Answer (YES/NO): YES